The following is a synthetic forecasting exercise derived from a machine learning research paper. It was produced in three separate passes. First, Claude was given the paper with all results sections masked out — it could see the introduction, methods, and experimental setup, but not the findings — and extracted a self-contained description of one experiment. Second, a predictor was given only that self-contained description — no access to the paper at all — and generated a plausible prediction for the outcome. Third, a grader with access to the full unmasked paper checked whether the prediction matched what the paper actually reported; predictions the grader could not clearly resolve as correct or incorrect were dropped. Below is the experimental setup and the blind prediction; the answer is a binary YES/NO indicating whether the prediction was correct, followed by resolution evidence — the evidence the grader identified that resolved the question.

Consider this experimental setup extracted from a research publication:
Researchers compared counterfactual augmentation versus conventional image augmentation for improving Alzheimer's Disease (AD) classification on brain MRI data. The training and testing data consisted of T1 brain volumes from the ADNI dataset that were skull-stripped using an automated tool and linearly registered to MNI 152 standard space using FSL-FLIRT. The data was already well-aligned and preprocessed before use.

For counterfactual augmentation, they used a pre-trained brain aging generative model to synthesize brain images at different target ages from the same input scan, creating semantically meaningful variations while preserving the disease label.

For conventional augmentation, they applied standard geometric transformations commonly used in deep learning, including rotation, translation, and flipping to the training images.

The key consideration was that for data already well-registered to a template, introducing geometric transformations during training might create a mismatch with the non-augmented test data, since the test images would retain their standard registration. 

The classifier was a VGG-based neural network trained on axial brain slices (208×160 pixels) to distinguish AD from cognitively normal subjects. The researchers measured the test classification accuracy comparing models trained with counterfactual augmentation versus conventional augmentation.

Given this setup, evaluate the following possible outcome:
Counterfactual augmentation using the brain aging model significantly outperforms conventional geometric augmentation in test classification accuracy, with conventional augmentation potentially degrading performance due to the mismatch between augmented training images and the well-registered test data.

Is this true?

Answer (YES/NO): YES